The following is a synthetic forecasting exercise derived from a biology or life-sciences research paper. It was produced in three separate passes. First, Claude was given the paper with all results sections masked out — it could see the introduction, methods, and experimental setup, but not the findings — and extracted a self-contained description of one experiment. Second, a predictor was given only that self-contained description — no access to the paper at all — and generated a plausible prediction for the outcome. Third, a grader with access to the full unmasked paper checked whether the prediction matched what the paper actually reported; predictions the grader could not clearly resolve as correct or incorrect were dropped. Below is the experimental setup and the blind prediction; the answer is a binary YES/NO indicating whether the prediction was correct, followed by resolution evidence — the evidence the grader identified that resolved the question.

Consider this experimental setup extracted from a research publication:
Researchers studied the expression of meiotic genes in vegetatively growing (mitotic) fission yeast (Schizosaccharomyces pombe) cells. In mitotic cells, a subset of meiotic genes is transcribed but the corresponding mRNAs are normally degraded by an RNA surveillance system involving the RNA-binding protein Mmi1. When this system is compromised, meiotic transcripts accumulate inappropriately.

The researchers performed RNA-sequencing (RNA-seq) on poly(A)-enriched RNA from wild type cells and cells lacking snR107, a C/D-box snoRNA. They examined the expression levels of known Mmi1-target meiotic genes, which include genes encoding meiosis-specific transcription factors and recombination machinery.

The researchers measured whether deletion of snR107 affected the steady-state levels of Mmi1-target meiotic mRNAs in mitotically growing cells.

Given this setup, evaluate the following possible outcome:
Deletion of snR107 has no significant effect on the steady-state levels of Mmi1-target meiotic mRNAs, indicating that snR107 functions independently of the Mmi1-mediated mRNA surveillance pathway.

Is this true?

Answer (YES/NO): NO